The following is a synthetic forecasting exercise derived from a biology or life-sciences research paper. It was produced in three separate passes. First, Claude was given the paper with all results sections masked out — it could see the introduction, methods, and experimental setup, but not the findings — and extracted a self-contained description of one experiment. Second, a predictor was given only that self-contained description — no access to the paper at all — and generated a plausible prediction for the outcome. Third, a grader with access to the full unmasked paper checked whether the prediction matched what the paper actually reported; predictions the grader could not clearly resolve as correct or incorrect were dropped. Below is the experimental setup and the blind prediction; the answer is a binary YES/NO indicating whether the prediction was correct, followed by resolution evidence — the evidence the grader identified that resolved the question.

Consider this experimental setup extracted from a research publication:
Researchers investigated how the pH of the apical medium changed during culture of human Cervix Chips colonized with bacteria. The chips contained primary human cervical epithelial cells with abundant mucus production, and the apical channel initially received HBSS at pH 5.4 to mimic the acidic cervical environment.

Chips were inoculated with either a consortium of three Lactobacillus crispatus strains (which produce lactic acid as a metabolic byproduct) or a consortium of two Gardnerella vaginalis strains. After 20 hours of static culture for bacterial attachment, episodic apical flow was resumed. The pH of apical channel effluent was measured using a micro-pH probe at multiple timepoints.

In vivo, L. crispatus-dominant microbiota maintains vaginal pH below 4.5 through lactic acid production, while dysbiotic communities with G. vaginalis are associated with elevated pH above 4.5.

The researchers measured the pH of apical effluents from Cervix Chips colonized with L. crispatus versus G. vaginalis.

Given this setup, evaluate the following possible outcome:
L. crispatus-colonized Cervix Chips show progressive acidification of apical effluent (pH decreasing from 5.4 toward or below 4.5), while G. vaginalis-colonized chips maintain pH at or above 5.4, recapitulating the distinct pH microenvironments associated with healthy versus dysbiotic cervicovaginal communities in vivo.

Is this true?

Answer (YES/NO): NO